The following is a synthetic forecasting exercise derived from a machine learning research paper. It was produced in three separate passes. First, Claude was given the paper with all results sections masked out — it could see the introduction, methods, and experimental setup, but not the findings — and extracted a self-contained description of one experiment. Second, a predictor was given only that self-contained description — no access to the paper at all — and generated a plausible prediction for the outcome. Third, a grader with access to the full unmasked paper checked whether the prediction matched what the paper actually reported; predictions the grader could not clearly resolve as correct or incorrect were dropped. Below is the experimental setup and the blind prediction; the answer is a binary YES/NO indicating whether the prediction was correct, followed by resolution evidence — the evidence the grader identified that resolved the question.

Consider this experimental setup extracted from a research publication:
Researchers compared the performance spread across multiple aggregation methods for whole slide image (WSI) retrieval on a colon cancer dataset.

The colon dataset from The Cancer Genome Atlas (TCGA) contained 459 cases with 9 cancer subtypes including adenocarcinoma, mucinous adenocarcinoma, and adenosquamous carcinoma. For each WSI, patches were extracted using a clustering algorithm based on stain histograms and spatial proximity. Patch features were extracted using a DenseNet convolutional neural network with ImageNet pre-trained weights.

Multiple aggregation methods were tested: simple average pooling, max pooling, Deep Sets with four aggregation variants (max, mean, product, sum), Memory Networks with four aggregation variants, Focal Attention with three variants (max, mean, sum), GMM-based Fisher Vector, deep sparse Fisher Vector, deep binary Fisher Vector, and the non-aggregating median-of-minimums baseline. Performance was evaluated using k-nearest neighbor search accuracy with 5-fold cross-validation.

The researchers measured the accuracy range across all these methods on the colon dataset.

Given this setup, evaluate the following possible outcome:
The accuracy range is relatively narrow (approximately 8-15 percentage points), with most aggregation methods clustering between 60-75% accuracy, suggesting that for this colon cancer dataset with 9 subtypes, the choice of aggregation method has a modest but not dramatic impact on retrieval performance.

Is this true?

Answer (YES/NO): NO